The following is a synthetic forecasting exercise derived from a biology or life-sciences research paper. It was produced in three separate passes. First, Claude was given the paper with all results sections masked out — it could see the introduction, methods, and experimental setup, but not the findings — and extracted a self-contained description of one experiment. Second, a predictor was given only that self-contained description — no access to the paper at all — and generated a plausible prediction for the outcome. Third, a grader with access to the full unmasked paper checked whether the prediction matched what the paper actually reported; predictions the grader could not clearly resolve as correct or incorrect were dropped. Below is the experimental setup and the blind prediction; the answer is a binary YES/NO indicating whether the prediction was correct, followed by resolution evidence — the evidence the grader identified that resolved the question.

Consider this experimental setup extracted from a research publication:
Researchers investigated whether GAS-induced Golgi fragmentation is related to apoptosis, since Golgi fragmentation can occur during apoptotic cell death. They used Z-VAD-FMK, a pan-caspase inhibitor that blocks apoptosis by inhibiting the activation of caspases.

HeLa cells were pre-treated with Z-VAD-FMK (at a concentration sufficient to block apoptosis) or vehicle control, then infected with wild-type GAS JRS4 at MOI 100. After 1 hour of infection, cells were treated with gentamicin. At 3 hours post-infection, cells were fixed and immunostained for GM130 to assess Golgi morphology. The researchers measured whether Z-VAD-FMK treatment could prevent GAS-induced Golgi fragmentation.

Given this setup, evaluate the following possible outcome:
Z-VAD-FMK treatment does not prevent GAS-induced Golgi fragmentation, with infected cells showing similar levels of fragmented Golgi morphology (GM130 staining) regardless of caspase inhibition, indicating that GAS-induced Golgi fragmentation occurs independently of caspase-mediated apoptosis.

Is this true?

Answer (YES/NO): YES